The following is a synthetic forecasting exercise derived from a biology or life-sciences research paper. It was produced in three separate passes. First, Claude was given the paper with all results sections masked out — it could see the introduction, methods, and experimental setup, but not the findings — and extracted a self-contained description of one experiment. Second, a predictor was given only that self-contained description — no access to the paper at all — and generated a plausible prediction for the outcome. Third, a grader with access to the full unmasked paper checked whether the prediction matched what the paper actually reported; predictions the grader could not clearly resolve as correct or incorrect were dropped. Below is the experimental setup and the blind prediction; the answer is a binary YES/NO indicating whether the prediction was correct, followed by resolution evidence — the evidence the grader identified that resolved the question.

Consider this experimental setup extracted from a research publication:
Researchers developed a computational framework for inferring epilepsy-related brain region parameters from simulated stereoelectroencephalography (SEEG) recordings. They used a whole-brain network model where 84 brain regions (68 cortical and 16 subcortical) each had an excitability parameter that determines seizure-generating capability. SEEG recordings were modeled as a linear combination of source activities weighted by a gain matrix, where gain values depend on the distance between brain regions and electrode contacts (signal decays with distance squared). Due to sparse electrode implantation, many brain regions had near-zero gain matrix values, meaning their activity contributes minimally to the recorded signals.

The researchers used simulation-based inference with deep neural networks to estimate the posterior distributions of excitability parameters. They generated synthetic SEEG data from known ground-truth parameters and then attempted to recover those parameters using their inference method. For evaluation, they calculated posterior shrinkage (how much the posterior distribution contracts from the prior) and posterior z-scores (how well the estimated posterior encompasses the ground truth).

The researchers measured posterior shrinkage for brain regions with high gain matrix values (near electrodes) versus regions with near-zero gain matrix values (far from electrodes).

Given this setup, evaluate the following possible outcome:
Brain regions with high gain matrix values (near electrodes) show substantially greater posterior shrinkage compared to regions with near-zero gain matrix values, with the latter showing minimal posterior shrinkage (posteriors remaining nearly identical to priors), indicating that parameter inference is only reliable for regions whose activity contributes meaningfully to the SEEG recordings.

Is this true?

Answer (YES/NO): YES